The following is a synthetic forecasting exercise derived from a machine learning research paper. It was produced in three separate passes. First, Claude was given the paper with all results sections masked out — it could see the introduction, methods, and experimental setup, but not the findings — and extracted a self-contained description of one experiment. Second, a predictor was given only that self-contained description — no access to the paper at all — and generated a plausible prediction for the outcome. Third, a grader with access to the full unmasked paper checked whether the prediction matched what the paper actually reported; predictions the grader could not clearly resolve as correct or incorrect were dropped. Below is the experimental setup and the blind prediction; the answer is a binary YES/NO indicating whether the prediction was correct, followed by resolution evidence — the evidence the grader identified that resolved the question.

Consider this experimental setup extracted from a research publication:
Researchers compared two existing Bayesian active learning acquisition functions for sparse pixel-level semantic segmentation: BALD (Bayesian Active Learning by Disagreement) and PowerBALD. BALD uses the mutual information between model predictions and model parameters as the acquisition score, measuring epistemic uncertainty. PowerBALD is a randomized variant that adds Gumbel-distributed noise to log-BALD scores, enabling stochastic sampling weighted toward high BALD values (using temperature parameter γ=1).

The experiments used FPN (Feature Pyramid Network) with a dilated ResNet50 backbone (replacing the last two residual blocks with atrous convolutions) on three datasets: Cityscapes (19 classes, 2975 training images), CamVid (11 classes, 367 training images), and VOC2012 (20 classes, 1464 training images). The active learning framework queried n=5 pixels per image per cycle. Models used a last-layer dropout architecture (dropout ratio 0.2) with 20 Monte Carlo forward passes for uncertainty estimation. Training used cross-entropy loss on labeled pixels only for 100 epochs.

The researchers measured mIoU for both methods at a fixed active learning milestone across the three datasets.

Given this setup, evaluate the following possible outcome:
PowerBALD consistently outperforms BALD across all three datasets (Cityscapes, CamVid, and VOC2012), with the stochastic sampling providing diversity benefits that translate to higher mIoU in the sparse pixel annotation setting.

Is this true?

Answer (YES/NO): NO